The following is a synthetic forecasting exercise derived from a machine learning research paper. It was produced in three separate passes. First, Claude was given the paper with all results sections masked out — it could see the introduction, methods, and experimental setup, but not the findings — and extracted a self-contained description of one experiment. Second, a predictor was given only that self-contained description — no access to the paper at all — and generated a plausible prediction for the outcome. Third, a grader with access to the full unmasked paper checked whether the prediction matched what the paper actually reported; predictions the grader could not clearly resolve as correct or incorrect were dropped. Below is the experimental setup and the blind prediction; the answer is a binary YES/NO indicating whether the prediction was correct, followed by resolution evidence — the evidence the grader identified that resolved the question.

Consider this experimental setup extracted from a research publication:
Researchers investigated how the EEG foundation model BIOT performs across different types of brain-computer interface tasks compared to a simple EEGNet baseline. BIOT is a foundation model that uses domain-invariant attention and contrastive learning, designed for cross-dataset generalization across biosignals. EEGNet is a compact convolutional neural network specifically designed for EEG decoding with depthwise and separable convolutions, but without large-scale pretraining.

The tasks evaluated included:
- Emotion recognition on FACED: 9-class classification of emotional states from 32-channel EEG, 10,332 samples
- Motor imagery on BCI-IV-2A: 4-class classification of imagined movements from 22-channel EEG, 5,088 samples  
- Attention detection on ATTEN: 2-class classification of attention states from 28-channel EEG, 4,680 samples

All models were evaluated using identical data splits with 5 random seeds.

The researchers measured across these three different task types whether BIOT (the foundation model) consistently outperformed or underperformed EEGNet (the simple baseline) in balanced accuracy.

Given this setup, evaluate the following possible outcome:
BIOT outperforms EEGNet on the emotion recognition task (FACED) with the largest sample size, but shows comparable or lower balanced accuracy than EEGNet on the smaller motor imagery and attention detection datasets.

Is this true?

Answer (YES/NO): NO